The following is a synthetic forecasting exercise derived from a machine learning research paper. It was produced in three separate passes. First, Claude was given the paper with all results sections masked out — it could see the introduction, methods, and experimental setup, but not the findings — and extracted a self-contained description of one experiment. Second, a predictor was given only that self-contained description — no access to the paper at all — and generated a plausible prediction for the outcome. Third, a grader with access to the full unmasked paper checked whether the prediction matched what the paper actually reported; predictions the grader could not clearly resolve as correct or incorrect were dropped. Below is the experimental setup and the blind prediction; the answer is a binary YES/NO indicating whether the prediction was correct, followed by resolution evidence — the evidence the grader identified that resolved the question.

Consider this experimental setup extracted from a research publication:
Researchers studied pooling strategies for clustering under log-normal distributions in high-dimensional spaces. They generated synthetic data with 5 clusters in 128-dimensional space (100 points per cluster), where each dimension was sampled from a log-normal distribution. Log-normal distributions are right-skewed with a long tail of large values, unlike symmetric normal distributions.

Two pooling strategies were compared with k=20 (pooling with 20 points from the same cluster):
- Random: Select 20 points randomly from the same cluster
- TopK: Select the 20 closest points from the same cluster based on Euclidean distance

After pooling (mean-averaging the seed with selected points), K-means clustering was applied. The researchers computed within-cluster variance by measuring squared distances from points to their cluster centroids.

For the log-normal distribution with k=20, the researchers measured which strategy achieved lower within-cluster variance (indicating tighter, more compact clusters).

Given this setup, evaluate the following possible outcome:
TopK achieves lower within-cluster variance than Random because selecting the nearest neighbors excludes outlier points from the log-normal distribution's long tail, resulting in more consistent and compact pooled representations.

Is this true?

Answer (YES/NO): YES